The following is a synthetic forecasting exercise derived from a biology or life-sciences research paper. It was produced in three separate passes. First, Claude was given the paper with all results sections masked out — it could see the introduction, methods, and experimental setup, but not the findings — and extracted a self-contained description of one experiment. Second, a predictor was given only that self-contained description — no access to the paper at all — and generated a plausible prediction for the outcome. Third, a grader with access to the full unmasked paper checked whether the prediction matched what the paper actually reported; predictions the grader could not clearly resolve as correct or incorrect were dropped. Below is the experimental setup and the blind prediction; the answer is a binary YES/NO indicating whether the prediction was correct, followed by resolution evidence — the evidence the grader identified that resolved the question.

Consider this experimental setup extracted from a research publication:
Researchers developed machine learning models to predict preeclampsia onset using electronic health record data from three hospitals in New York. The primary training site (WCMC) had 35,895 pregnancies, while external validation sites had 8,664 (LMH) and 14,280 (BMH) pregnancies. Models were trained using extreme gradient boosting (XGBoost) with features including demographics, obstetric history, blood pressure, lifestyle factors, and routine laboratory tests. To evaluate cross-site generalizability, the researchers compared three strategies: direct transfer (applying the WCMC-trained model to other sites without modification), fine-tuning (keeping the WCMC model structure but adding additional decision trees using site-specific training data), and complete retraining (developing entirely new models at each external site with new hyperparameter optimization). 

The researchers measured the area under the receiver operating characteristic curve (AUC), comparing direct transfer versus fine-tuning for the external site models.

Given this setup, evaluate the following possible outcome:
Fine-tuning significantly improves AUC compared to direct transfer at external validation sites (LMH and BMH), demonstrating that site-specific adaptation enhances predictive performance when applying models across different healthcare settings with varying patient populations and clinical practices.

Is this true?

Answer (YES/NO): NO